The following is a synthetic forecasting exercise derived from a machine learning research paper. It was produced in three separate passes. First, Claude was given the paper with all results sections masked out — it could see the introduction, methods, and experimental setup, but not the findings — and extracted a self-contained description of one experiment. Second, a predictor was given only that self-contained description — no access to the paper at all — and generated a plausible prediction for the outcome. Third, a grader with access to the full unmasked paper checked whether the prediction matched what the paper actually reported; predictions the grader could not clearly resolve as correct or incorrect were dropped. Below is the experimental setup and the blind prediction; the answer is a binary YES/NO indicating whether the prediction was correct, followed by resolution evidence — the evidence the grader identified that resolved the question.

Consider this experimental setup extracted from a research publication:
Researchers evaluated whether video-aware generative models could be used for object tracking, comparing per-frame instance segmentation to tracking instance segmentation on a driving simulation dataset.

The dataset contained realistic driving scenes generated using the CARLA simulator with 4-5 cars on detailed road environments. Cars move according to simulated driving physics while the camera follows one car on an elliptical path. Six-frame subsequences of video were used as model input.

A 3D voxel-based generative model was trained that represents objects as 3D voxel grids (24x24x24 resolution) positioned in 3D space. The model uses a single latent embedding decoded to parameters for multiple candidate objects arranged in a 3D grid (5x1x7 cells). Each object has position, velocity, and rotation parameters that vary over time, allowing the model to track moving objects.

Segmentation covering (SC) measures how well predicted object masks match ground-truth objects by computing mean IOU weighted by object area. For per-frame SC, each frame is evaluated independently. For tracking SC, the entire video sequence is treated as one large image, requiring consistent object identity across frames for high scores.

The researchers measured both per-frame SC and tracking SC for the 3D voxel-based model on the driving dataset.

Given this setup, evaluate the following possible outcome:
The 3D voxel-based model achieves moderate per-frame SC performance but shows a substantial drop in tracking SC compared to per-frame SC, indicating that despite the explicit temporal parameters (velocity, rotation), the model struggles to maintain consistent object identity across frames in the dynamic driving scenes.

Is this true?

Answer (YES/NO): NO